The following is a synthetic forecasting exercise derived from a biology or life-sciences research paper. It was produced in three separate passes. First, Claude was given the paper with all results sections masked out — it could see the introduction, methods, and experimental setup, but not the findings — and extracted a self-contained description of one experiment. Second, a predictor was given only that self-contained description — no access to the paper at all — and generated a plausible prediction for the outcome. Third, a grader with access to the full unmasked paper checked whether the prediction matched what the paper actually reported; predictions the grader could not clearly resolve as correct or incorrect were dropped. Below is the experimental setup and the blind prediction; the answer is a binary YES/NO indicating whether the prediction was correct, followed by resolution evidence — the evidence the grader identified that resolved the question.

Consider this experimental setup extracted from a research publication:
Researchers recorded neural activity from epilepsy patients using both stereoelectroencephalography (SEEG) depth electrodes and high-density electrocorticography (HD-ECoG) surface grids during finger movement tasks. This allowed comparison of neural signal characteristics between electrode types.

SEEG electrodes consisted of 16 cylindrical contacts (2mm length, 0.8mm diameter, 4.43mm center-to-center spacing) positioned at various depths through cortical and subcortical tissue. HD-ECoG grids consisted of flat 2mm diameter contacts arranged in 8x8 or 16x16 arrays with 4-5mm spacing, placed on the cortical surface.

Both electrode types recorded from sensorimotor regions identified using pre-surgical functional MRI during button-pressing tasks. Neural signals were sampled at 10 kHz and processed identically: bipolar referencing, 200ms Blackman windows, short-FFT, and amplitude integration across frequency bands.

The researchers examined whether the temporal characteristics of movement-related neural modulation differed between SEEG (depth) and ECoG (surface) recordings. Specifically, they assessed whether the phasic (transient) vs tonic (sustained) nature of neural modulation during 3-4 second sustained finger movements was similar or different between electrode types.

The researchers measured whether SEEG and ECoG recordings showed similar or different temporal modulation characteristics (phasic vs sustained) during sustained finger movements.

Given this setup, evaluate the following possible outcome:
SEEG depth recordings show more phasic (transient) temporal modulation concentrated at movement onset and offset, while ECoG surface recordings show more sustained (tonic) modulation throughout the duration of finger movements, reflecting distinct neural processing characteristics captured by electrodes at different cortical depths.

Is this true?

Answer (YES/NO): NO